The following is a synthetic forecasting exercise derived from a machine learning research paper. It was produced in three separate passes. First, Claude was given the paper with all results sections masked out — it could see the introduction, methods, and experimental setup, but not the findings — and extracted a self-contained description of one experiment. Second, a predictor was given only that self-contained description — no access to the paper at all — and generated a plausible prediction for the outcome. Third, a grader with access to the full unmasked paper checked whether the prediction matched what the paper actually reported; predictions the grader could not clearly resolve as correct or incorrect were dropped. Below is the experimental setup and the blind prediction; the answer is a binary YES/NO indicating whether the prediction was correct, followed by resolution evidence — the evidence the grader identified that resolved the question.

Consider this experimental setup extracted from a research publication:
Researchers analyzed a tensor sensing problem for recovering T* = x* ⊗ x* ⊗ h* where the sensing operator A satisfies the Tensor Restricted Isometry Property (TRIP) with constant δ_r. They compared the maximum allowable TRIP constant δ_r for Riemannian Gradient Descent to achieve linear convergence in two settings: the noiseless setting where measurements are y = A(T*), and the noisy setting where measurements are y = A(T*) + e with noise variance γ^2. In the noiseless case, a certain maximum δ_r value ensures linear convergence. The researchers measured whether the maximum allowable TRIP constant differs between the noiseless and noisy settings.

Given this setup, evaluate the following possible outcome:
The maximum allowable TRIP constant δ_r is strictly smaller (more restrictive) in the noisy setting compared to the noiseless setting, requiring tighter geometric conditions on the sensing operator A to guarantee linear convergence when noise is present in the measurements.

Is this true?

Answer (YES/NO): YES